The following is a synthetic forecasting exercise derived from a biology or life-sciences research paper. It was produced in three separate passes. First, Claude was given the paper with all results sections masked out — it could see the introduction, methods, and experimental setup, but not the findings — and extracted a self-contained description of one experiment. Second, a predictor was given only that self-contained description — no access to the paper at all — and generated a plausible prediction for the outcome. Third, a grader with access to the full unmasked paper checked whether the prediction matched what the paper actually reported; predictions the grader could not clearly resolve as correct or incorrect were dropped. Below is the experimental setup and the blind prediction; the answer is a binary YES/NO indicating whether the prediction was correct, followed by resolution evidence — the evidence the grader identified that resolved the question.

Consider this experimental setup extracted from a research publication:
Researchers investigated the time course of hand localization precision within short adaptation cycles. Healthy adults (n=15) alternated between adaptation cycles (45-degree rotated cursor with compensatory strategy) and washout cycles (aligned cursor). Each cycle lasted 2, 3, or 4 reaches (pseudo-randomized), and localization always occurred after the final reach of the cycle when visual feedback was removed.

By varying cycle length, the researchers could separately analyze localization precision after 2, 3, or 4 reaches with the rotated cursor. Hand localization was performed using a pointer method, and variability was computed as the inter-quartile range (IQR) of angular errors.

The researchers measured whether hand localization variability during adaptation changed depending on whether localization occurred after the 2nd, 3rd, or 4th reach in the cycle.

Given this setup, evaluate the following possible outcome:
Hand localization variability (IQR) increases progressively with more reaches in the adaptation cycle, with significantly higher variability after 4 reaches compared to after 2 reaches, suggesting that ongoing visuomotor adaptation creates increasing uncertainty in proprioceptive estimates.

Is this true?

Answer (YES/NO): NO